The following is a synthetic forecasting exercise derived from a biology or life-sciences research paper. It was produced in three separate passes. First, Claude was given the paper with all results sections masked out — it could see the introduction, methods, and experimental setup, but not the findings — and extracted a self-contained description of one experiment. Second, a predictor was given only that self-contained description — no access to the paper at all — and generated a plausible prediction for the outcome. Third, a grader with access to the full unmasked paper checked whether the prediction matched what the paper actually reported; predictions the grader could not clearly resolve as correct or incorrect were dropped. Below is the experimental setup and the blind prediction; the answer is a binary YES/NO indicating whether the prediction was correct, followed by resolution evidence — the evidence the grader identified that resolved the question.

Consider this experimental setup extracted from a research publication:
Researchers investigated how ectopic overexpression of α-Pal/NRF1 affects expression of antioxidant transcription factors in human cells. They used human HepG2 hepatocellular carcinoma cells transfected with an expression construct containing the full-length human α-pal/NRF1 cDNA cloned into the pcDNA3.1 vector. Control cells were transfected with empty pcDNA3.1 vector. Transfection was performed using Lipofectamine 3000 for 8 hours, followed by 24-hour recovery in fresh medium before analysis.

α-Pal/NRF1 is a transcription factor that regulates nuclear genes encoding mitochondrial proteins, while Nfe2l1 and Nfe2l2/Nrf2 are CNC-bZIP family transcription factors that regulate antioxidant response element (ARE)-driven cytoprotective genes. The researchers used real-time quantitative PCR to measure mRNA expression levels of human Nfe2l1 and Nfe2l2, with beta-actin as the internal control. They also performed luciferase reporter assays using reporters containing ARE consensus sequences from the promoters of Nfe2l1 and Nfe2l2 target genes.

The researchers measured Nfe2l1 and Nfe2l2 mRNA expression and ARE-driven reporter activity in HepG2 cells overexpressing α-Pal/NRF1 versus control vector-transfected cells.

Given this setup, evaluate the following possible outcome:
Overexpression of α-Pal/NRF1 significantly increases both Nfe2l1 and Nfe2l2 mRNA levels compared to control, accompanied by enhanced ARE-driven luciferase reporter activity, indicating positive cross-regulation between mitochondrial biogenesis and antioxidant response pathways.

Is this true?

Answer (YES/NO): NO